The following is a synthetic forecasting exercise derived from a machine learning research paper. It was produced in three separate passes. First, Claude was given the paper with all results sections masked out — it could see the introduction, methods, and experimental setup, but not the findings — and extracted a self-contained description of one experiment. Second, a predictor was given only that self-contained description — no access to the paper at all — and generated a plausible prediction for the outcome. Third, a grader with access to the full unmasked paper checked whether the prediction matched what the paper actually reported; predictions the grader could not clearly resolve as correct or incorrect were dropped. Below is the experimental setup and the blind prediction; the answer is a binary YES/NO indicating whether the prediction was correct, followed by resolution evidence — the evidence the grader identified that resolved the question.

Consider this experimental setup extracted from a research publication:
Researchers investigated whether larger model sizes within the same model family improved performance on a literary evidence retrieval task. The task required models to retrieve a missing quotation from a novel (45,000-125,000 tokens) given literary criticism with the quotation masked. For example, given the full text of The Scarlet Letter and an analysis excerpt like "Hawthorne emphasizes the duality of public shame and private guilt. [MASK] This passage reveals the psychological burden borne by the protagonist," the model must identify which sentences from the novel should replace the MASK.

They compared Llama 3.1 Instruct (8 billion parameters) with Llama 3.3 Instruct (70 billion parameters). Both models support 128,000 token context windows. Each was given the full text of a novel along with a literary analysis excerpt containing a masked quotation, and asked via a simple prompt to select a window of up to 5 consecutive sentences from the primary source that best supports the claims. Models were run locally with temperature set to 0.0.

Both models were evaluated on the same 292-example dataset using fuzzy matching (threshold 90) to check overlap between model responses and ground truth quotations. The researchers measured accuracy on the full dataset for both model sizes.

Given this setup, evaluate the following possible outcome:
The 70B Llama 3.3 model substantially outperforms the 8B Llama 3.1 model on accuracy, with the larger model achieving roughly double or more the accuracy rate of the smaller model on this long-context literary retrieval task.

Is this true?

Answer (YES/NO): NO